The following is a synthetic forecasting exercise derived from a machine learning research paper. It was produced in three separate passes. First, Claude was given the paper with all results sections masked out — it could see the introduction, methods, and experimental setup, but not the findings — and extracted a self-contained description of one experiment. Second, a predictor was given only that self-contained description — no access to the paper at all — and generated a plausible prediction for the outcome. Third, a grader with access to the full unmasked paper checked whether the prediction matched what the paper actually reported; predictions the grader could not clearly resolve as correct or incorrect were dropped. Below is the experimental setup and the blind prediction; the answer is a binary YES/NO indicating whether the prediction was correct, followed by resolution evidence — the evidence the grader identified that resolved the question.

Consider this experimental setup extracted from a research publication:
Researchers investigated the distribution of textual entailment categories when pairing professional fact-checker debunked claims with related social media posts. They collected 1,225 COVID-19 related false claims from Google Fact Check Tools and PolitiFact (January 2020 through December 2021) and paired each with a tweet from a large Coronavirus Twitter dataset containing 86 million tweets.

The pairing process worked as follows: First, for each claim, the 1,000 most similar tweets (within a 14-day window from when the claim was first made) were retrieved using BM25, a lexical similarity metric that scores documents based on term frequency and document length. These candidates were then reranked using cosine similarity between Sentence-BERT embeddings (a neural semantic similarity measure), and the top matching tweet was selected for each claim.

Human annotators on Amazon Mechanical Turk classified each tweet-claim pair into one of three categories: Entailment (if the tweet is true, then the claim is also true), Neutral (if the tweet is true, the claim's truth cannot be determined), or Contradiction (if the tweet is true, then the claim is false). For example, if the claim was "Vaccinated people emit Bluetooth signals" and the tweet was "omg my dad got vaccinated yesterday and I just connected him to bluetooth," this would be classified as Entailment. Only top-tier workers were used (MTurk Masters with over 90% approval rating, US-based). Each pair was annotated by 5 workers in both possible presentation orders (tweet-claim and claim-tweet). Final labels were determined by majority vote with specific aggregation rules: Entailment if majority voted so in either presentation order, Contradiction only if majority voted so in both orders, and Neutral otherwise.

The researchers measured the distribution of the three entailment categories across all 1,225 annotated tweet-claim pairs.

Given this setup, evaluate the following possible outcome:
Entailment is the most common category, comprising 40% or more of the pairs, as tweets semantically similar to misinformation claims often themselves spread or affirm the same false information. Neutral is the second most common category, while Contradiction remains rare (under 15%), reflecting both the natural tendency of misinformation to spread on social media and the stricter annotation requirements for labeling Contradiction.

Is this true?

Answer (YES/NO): YES